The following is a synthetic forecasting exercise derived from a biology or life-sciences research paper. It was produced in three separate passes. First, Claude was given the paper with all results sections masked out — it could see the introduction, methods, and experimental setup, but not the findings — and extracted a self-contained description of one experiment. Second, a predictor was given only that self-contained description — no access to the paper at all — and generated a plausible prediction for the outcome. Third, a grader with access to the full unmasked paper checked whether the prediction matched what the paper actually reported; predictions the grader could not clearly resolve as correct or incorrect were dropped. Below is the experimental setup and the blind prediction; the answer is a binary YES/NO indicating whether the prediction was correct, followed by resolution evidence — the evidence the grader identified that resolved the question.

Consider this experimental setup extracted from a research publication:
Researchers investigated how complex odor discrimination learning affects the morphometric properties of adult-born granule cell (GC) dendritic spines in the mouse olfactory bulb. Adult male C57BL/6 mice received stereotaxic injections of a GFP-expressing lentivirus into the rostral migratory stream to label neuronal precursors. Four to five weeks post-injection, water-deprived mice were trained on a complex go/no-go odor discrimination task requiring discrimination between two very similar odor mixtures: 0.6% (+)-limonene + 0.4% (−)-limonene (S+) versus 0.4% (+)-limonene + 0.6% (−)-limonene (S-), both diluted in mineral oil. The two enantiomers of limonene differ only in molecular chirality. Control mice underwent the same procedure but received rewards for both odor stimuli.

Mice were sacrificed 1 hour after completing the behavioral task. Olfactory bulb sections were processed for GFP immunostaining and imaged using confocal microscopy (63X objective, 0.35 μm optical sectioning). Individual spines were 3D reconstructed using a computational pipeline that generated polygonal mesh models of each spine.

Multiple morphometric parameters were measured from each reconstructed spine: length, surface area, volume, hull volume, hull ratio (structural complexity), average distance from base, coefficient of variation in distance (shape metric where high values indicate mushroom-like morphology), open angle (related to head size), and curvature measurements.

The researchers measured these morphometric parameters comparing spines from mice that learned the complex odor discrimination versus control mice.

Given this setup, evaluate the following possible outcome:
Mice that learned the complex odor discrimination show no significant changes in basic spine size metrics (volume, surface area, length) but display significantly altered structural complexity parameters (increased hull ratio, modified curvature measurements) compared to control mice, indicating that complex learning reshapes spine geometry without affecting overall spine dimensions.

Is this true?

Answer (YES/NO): NO